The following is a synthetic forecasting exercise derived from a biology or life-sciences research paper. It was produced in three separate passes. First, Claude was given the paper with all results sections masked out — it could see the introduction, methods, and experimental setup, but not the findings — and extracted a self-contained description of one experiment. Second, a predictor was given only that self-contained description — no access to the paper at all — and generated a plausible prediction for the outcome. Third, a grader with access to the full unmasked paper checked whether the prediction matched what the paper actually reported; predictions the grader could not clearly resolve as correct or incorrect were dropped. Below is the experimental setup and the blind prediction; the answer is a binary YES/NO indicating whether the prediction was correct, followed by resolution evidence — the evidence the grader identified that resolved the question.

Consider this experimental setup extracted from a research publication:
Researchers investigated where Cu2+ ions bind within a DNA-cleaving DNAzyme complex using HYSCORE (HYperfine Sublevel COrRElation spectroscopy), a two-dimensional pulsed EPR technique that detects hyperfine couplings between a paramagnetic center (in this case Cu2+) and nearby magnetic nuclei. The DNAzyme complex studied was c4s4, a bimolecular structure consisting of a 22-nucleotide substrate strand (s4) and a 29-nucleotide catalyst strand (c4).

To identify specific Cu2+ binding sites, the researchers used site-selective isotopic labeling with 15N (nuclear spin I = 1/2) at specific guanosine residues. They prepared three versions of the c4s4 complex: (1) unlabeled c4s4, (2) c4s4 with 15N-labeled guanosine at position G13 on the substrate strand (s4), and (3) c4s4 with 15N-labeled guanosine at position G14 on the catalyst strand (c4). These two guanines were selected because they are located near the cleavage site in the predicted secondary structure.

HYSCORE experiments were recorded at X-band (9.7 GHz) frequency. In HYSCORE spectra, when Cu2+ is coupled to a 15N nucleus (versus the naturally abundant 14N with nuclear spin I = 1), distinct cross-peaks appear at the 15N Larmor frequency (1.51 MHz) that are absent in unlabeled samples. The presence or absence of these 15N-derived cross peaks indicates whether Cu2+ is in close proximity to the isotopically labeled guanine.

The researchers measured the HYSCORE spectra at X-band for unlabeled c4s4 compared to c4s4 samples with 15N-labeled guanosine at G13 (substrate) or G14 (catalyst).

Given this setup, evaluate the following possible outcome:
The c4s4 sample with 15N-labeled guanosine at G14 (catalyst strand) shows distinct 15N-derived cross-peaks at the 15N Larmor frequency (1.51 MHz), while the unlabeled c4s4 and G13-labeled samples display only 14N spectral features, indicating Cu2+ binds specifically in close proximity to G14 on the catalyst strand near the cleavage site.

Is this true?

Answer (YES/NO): NO